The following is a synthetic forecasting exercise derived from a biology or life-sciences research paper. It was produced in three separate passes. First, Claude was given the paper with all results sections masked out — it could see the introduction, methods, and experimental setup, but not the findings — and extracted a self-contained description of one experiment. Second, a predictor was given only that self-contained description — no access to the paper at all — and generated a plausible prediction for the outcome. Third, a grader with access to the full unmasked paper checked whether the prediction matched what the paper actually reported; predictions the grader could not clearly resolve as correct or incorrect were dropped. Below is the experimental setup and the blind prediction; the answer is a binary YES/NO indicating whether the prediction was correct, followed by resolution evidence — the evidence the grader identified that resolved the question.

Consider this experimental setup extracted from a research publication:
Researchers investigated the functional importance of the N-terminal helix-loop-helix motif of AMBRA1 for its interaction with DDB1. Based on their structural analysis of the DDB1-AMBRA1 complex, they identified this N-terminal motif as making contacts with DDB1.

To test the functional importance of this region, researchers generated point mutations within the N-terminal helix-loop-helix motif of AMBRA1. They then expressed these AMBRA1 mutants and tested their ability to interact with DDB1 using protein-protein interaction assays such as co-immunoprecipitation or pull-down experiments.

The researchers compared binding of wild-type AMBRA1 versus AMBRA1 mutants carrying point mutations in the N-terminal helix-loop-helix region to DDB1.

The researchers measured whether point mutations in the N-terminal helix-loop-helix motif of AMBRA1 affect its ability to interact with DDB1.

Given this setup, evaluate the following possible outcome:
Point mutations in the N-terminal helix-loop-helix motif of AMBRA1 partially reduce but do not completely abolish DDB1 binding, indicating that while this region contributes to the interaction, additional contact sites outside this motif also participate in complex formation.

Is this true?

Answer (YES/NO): NO